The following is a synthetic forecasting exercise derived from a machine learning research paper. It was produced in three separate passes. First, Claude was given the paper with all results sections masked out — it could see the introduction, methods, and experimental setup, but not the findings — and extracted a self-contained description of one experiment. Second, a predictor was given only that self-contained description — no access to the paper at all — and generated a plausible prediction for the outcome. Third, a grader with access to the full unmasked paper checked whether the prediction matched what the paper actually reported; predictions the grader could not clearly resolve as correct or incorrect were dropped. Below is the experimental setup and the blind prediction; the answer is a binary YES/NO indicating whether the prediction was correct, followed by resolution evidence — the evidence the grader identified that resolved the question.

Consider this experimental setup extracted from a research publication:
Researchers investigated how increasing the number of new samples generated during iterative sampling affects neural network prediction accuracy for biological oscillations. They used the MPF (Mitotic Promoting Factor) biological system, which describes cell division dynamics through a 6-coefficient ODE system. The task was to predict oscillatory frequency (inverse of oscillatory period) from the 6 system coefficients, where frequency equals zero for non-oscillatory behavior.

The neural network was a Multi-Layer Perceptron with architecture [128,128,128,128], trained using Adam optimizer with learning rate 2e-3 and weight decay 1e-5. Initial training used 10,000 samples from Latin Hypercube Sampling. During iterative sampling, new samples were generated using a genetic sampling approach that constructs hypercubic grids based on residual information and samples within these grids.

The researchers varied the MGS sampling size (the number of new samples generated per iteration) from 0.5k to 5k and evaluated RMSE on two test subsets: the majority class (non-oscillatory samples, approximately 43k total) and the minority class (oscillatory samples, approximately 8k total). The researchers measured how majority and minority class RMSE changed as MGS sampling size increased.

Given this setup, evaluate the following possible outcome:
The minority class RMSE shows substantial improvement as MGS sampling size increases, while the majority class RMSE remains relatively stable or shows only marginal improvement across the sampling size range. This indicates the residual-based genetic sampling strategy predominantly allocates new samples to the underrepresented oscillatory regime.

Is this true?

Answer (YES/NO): YES